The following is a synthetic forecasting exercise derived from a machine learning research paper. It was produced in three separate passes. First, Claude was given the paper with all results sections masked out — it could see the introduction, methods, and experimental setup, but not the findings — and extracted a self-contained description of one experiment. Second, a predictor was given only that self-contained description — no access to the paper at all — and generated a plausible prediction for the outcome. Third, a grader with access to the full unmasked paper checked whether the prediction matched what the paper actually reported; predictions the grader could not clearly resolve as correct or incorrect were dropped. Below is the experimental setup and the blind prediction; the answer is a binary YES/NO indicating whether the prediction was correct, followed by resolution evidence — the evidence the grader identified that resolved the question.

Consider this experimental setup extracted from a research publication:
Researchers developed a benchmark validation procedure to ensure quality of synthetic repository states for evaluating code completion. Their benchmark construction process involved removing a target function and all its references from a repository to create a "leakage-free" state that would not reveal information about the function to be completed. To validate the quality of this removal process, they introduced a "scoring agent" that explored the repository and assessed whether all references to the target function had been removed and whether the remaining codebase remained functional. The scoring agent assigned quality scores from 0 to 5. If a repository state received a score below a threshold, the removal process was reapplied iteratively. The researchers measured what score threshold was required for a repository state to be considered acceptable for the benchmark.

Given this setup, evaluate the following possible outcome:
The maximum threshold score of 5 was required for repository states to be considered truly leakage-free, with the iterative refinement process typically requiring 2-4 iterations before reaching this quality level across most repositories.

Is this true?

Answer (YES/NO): NO